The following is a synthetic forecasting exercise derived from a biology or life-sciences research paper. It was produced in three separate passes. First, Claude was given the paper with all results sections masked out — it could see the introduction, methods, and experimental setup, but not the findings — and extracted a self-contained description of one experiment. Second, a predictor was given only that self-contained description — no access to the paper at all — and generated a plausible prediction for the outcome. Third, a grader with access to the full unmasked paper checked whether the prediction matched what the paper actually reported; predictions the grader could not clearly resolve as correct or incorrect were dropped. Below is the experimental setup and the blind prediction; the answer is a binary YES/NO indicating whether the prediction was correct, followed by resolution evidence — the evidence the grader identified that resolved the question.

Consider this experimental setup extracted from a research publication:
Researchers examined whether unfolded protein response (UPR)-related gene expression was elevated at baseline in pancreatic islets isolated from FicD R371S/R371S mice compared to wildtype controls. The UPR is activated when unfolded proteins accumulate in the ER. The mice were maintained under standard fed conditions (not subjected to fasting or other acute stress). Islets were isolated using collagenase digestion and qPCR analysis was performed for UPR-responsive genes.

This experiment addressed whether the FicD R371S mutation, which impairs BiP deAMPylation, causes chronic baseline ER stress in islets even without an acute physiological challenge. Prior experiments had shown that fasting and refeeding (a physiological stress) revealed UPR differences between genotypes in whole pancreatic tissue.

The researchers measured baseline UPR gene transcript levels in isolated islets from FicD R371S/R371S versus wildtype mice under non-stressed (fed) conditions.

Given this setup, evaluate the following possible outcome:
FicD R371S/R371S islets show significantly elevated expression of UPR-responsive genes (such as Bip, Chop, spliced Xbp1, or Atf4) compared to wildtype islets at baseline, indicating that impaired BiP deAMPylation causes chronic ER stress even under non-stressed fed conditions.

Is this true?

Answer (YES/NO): NO